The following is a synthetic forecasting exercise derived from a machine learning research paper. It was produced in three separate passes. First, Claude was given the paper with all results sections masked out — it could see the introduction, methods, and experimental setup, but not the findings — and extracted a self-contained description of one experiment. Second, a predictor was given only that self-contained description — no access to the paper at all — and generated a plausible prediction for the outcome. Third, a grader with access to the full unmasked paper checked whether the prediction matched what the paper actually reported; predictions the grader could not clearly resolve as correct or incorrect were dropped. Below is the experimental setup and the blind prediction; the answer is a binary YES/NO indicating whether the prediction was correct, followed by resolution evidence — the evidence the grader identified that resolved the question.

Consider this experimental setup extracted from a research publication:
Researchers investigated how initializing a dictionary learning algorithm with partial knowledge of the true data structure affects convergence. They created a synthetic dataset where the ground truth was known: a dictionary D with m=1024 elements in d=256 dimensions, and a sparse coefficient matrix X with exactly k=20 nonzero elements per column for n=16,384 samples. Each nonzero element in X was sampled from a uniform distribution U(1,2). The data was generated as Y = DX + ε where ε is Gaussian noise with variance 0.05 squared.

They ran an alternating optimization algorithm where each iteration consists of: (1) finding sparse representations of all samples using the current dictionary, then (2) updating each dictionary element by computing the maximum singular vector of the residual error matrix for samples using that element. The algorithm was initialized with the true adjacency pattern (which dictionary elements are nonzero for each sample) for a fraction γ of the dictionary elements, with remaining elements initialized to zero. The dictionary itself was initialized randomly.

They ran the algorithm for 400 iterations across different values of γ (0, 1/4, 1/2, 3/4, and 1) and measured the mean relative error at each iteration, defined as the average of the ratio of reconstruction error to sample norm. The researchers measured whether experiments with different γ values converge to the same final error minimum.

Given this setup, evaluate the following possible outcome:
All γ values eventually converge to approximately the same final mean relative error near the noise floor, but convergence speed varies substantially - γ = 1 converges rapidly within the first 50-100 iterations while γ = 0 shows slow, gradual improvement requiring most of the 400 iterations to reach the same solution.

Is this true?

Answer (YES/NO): NO